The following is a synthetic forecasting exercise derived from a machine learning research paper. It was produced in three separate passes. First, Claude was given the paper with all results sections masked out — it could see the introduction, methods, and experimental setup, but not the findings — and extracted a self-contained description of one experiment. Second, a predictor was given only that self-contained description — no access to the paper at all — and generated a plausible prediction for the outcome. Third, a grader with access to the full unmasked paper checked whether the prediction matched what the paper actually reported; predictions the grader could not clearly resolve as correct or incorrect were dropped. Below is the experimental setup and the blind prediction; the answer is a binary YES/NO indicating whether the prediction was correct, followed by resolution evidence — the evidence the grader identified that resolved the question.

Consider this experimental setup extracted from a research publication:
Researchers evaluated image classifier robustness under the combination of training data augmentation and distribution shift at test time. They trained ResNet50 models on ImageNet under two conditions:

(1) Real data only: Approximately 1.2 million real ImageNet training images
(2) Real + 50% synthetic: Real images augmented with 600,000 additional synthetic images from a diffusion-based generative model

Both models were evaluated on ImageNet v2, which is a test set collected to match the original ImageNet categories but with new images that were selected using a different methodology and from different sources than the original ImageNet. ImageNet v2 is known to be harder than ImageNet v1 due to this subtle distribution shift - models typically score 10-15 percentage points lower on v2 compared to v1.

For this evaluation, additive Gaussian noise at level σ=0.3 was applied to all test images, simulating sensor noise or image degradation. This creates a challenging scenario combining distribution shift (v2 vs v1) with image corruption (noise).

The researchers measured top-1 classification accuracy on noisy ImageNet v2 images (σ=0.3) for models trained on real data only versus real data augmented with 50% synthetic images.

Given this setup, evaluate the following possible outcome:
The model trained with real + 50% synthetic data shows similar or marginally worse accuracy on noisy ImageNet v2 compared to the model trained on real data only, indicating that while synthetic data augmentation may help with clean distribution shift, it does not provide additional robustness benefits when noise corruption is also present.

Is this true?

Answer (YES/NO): NO